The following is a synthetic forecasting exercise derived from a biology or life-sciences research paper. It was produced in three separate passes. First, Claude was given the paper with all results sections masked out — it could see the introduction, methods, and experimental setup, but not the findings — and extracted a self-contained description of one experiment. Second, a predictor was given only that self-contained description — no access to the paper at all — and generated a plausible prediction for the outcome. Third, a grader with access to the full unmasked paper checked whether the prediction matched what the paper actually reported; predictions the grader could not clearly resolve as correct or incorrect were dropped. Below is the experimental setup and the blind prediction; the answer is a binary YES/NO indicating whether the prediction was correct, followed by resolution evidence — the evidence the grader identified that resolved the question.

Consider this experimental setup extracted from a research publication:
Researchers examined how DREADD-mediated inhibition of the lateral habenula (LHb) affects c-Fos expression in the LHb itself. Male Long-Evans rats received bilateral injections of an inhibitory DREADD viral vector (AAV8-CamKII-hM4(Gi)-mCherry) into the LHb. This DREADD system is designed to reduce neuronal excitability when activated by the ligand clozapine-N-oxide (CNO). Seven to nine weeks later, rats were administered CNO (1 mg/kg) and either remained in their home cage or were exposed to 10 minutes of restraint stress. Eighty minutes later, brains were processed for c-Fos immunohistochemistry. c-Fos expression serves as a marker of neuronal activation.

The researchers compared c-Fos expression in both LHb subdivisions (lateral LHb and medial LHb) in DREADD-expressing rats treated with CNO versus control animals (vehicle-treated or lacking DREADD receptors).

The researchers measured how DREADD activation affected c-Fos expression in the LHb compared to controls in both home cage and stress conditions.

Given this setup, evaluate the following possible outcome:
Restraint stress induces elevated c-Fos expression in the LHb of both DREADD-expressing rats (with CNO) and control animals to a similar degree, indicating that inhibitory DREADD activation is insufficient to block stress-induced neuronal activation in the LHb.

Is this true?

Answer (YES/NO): NO